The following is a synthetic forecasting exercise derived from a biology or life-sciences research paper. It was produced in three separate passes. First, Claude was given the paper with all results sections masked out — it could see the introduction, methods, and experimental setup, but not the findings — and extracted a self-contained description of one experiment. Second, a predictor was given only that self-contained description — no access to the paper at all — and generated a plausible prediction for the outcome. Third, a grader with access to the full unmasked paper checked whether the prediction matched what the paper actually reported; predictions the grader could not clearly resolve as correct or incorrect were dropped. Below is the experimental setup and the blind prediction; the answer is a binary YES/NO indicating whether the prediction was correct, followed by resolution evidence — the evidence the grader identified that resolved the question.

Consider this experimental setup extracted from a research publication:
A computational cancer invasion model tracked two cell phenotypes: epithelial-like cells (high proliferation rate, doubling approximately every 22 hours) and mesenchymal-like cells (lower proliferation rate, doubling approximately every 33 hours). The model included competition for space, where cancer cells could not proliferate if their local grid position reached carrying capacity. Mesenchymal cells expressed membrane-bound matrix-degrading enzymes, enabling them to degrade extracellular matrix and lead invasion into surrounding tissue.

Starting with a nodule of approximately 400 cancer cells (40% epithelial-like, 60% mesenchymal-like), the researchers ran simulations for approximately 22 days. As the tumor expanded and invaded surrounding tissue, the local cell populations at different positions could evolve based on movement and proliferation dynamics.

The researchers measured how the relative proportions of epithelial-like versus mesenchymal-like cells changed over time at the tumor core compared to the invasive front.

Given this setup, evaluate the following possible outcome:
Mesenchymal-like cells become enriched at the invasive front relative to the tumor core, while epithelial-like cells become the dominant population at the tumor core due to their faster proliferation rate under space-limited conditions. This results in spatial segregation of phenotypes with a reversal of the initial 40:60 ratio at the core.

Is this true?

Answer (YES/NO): YES